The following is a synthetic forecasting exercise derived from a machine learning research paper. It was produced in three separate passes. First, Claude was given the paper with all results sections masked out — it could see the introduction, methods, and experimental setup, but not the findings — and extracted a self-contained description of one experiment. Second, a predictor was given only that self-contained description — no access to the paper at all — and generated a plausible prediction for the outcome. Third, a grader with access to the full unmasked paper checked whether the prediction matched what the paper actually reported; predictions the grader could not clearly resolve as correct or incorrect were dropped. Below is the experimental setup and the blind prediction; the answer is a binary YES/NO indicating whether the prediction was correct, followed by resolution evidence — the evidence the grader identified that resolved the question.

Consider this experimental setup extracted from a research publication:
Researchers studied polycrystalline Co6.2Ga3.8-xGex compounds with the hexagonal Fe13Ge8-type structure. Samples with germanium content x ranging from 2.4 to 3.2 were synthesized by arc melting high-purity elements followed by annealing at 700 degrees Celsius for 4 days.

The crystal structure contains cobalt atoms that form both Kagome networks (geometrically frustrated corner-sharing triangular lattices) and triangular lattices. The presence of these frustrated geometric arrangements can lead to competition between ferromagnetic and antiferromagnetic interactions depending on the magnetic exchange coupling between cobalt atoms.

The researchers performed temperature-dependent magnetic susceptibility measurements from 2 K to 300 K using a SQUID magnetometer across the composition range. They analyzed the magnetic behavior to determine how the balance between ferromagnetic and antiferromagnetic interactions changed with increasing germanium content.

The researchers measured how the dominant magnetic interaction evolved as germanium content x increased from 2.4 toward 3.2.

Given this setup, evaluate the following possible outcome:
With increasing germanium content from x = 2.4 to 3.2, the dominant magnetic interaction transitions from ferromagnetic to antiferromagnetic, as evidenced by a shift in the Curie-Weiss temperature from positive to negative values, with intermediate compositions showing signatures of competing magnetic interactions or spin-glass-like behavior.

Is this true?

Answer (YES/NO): YES